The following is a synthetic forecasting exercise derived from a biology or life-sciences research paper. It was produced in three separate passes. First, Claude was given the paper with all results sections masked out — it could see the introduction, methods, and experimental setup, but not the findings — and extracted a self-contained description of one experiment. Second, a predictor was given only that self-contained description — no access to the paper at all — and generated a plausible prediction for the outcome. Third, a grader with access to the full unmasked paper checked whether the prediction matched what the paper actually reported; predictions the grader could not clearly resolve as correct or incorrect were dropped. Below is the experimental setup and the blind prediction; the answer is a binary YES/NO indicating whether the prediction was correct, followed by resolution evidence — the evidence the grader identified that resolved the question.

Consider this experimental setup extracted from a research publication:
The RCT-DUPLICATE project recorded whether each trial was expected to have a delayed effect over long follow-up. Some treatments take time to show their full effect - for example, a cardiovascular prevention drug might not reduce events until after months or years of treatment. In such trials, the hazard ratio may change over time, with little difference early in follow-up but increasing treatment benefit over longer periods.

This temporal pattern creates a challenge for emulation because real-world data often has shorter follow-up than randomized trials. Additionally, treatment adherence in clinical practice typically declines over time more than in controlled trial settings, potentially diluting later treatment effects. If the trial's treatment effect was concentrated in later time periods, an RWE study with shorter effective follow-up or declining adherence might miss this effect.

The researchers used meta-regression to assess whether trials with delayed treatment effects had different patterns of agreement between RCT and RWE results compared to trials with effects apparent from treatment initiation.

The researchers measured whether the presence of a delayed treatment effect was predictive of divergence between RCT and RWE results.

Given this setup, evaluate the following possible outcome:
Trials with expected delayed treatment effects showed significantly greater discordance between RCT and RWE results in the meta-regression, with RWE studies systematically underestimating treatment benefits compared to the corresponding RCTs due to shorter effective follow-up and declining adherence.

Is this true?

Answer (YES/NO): YES